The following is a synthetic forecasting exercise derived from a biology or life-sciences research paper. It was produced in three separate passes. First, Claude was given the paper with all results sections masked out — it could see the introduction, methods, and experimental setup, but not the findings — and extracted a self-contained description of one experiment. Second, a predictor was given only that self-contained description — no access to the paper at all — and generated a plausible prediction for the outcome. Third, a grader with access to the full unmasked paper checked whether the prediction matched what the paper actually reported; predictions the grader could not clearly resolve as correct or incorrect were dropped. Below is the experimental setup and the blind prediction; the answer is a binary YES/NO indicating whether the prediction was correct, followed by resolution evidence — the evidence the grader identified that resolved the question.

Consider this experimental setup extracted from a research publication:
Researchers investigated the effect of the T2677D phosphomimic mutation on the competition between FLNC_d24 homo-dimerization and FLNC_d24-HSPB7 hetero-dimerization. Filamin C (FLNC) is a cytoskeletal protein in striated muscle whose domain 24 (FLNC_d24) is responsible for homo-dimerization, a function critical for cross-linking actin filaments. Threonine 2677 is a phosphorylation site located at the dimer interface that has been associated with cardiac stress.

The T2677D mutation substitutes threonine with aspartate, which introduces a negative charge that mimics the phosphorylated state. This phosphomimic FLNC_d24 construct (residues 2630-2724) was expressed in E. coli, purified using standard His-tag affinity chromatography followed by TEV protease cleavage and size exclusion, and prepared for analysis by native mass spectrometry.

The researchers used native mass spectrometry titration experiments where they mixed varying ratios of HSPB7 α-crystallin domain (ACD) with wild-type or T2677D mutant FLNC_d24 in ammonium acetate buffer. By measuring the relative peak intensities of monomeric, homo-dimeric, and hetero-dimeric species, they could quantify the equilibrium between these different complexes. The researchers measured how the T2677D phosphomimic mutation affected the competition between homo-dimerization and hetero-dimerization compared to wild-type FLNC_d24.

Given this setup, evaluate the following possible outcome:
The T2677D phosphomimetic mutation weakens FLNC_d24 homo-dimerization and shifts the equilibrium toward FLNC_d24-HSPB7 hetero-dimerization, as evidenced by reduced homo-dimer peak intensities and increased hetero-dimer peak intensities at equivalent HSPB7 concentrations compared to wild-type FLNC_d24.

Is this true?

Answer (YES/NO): NO